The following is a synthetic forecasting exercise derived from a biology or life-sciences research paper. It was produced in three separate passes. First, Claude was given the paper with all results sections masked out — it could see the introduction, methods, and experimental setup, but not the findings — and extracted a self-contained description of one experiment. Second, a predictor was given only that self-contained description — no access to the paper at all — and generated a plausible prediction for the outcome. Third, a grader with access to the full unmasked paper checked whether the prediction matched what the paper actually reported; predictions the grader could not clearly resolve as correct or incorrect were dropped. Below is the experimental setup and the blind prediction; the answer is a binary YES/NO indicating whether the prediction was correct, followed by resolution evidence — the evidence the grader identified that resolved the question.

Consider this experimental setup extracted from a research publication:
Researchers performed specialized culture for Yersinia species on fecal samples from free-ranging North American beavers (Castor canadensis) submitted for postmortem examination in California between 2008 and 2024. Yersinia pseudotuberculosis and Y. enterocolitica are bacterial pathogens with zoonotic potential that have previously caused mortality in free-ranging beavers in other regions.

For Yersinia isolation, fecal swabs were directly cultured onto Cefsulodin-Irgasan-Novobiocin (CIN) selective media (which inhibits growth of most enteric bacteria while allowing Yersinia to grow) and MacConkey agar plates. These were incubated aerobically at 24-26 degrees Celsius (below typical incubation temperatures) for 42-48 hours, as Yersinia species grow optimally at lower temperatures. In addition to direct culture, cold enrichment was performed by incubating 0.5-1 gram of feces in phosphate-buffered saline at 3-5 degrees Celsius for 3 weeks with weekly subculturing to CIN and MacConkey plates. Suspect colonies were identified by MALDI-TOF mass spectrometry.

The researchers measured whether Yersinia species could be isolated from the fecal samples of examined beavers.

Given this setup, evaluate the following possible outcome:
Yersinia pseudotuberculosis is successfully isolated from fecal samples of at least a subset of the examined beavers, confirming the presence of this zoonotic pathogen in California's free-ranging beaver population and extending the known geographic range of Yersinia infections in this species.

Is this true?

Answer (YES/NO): NO